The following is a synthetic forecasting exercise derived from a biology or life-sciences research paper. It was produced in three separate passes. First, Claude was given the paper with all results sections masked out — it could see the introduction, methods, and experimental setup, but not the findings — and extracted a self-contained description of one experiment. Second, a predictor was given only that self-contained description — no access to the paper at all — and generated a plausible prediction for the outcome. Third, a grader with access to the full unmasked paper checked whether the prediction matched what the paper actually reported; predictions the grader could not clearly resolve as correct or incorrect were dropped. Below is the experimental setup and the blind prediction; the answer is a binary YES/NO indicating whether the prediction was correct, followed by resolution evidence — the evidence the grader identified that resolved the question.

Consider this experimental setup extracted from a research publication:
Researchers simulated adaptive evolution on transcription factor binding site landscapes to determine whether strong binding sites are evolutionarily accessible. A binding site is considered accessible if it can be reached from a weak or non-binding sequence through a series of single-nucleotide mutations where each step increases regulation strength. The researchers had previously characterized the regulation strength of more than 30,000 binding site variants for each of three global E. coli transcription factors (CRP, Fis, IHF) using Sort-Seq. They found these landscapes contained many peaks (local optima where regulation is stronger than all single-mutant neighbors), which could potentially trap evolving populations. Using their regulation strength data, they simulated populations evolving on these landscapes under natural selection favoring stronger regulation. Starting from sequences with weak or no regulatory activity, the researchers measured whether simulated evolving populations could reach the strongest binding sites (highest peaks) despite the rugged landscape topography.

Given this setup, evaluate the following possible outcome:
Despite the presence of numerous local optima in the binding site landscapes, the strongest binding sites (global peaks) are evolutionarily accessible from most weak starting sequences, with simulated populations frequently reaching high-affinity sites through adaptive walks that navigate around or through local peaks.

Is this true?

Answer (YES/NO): NO